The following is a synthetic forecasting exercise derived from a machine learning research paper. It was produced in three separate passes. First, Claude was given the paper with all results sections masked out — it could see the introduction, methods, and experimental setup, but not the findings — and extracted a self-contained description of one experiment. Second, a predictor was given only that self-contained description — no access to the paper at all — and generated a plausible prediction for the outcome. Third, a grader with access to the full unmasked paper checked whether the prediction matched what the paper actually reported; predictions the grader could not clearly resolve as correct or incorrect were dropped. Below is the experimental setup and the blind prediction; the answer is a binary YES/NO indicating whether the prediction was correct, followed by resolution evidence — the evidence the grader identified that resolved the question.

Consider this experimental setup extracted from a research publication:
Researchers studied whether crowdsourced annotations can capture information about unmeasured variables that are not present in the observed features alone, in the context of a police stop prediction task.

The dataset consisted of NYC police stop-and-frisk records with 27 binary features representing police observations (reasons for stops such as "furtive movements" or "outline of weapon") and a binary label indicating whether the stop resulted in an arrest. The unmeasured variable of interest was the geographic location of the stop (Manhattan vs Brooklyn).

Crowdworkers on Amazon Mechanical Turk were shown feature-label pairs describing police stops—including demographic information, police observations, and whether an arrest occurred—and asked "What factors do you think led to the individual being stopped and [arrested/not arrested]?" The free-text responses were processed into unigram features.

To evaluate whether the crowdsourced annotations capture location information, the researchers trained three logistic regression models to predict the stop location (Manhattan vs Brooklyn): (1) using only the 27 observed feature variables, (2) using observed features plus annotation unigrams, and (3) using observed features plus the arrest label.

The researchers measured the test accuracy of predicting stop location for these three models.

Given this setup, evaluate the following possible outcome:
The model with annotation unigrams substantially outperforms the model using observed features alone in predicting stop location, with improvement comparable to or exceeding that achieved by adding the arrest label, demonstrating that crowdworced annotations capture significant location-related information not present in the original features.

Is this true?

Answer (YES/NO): NO